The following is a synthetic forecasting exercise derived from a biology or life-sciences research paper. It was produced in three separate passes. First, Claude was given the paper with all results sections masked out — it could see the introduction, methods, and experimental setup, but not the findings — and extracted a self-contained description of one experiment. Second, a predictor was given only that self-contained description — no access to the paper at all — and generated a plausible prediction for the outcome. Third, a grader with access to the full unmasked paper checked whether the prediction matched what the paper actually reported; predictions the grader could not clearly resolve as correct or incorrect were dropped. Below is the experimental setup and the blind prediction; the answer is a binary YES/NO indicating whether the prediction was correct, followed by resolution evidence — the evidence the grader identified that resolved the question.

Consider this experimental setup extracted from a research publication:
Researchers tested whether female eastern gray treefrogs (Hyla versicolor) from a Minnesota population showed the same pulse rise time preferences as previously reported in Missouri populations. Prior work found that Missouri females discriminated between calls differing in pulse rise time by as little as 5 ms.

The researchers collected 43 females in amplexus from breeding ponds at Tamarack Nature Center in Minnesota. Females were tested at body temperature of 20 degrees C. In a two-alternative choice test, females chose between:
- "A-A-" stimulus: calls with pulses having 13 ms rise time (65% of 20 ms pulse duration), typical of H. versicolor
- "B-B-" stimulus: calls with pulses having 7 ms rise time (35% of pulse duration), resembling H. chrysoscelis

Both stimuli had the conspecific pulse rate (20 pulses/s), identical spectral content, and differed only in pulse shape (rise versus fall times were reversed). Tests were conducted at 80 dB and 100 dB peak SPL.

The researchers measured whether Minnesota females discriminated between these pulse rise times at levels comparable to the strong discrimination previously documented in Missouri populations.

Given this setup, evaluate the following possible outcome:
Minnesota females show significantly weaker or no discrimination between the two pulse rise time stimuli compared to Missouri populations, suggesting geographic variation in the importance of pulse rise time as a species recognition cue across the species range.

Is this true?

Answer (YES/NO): NO